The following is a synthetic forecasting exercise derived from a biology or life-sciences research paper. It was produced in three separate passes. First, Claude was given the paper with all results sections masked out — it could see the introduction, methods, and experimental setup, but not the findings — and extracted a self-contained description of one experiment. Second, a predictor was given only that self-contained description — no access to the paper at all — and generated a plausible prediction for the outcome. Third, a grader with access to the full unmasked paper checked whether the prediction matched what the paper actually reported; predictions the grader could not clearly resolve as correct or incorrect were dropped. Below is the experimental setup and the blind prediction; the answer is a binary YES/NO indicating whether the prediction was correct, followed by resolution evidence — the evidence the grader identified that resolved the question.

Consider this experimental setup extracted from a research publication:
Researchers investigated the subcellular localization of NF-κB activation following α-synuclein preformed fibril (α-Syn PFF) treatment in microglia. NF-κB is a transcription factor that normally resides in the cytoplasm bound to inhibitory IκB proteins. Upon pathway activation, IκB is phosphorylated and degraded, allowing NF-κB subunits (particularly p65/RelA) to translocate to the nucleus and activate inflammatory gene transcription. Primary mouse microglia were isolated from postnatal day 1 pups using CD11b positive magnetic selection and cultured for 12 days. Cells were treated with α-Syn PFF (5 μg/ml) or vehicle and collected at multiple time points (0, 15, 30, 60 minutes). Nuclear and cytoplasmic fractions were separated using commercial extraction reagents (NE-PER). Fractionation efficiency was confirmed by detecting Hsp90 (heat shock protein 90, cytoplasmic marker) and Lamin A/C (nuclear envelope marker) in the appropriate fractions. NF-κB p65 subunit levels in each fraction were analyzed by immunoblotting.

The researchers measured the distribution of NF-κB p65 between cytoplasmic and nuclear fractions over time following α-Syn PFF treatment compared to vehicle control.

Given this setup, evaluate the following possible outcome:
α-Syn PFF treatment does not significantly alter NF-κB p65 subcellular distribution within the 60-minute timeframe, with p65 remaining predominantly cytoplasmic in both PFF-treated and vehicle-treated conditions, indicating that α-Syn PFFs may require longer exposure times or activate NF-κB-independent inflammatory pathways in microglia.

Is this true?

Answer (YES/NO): NO